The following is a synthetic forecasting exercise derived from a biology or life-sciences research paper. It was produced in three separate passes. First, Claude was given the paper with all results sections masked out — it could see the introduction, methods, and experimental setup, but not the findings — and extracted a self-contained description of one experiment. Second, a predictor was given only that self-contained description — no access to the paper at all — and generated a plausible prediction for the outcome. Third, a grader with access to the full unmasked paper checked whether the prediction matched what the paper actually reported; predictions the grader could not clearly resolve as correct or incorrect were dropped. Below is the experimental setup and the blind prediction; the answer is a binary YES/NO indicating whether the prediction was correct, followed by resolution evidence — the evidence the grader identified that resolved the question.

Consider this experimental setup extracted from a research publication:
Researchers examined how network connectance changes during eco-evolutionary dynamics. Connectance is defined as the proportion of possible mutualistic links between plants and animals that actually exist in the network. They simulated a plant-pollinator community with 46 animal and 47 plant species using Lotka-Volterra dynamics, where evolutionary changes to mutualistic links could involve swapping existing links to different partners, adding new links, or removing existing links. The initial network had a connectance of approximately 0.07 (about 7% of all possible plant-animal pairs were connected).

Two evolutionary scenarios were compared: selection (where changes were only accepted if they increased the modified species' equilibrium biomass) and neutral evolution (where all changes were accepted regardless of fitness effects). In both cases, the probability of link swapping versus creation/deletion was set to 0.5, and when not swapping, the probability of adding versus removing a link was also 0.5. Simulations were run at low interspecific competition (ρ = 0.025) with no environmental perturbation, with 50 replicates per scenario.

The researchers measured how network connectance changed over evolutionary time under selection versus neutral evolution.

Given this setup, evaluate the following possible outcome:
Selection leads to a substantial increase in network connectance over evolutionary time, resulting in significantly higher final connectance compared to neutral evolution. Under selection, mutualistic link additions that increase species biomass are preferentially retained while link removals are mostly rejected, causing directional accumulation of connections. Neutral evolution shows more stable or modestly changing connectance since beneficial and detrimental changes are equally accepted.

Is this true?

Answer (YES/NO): YES